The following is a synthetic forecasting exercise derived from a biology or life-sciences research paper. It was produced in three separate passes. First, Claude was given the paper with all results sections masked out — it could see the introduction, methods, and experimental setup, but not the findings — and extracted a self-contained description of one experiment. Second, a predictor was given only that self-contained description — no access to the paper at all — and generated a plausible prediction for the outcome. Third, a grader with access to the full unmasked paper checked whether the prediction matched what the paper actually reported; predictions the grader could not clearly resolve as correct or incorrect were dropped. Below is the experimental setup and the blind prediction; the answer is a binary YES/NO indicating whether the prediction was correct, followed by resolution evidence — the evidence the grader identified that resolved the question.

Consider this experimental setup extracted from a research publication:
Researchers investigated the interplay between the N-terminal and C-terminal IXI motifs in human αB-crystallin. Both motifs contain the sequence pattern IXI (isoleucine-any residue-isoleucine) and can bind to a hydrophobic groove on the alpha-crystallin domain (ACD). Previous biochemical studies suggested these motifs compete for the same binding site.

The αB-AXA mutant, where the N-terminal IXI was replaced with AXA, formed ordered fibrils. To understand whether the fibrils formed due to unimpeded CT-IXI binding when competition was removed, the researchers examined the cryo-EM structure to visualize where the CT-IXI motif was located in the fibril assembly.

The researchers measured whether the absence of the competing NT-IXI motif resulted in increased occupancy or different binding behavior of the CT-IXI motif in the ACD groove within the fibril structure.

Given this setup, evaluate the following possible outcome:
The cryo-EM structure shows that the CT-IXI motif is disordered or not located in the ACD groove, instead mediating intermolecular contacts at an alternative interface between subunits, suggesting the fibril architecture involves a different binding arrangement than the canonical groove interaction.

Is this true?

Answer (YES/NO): NO